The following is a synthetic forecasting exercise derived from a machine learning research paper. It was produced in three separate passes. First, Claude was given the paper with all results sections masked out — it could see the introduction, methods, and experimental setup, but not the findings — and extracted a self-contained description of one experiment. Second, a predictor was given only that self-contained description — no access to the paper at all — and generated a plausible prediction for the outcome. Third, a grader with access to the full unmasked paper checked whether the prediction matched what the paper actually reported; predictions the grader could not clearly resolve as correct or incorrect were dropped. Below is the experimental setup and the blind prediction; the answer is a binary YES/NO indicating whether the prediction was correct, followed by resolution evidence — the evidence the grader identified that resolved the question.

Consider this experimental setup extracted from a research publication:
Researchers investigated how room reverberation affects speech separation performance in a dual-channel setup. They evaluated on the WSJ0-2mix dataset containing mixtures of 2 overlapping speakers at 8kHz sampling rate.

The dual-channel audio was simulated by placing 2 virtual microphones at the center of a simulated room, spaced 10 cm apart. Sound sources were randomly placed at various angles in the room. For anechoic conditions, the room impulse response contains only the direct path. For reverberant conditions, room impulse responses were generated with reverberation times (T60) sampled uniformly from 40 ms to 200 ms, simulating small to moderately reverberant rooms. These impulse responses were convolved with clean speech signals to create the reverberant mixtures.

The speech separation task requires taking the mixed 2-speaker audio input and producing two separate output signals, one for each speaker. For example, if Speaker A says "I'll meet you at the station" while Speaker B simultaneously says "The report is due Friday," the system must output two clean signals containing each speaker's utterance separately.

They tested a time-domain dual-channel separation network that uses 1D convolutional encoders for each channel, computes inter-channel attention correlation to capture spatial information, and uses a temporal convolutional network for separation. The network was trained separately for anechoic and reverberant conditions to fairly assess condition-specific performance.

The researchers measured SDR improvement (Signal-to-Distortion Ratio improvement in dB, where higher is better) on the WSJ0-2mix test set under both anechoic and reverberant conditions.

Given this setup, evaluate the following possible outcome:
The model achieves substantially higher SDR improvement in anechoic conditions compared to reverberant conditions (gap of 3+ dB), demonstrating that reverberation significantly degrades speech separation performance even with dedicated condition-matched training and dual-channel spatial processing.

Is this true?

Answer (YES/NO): YES